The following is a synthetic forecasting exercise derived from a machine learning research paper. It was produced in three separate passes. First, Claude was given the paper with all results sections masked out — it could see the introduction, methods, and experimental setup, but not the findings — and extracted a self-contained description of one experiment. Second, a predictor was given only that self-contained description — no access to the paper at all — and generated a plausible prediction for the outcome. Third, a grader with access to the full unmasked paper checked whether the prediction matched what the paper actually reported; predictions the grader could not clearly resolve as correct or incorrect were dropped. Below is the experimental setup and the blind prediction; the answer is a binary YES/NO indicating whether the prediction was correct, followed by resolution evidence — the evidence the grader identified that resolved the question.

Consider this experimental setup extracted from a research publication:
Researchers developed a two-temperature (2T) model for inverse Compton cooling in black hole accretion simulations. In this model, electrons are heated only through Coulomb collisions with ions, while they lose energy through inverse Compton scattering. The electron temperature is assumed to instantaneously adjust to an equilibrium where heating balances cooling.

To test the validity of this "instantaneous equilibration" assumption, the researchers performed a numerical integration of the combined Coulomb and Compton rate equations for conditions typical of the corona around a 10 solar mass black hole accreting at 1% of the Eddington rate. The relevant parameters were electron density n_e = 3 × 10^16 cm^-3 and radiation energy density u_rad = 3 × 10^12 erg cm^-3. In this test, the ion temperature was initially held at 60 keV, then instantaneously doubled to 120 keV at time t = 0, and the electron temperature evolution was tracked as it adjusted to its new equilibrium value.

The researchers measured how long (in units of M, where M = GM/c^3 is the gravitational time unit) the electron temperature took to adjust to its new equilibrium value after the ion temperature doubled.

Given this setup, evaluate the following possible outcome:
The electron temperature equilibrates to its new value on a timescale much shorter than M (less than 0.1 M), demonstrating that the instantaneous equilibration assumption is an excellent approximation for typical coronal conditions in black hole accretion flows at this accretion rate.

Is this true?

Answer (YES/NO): NO